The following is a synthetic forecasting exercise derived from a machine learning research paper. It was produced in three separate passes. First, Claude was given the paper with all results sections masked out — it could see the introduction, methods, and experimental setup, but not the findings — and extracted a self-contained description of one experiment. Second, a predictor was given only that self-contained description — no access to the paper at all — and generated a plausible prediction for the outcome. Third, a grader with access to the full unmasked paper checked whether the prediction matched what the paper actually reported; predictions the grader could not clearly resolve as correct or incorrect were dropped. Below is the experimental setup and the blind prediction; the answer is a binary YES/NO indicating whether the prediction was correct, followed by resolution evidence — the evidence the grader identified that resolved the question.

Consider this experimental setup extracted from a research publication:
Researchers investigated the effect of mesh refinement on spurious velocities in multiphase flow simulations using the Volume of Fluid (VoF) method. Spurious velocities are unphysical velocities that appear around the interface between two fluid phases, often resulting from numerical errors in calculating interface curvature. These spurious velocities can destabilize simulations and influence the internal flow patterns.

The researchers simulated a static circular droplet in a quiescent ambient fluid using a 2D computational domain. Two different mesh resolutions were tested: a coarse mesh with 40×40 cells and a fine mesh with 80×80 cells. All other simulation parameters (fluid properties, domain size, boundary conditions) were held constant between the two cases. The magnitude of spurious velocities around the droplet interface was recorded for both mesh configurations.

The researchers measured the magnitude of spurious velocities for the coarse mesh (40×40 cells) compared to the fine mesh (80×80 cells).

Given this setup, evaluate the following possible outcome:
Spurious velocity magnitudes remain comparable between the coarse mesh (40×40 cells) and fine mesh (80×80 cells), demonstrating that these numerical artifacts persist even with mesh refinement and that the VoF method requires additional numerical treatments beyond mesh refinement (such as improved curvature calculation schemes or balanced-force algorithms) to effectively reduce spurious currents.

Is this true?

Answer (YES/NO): NO